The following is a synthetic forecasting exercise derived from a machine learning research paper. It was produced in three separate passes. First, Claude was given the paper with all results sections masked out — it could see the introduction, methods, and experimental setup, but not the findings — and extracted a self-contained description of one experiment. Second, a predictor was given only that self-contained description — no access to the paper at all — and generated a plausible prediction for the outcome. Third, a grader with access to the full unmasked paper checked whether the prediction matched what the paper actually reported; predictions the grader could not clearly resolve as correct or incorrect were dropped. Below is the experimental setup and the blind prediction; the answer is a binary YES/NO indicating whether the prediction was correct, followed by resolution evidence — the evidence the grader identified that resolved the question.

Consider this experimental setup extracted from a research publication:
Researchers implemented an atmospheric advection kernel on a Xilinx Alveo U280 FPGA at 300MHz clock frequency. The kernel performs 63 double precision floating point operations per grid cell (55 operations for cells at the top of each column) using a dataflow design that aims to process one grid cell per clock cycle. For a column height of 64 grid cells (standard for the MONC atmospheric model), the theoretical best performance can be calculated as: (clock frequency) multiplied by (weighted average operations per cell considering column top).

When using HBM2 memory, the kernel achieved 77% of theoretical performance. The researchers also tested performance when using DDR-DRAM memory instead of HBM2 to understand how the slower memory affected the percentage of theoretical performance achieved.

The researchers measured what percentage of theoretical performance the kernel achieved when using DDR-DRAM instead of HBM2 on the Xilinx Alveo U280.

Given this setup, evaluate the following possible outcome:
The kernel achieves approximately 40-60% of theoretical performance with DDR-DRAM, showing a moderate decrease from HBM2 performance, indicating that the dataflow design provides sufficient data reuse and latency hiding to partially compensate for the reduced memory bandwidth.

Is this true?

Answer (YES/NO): YES